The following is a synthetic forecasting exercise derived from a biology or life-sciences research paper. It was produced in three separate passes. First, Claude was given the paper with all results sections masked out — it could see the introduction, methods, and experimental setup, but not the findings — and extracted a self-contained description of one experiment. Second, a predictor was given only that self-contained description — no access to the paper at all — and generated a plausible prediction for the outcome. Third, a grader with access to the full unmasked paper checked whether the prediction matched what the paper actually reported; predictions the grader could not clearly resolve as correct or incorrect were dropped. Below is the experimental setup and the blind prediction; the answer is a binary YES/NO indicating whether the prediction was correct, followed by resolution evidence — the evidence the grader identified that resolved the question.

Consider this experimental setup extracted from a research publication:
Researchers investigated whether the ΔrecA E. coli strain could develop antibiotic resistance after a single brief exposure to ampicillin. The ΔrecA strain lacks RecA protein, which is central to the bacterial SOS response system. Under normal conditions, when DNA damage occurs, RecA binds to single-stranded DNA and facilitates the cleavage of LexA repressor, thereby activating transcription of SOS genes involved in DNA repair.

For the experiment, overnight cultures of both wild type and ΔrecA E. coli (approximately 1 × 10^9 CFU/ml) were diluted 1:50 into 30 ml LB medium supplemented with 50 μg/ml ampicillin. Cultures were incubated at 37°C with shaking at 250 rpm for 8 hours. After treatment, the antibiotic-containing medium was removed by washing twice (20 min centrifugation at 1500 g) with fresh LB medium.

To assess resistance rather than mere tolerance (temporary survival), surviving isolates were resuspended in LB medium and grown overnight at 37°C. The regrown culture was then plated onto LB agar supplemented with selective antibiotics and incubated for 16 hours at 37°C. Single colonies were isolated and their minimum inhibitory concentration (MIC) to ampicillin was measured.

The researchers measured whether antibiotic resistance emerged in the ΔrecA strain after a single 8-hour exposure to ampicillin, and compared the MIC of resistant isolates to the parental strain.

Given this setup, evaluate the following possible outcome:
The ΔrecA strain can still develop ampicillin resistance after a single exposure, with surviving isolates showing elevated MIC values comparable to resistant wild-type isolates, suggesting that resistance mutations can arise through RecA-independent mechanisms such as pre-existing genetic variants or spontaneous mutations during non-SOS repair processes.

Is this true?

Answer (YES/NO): NO